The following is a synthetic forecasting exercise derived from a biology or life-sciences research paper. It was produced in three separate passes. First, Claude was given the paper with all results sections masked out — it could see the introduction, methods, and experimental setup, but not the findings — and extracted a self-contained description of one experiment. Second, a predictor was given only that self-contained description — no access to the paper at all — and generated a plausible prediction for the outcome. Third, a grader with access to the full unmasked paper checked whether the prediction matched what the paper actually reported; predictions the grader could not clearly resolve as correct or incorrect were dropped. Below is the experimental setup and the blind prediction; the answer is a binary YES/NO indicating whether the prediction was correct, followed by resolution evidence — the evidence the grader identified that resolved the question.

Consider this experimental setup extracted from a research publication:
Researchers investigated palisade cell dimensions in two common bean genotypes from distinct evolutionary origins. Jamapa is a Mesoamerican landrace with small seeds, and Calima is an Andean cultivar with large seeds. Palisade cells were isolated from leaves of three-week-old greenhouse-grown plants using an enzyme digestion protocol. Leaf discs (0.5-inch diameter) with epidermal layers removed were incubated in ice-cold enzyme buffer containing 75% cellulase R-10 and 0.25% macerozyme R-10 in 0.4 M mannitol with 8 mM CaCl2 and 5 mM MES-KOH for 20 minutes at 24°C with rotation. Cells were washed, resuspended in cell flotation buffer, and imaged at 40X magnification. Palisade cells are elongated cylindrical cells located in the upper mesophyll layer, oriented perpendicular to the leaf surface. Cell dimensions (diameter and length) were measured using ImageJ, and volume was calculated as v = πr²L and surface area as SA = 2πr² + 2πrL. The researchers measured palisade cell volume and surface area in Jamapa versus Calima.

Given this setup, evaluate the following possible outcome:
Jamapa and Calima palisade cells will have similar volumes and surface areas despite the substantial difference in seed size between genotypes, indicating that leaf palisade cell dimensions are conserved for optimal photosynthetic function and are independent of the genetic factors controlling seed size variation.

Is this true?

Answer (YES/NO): NO